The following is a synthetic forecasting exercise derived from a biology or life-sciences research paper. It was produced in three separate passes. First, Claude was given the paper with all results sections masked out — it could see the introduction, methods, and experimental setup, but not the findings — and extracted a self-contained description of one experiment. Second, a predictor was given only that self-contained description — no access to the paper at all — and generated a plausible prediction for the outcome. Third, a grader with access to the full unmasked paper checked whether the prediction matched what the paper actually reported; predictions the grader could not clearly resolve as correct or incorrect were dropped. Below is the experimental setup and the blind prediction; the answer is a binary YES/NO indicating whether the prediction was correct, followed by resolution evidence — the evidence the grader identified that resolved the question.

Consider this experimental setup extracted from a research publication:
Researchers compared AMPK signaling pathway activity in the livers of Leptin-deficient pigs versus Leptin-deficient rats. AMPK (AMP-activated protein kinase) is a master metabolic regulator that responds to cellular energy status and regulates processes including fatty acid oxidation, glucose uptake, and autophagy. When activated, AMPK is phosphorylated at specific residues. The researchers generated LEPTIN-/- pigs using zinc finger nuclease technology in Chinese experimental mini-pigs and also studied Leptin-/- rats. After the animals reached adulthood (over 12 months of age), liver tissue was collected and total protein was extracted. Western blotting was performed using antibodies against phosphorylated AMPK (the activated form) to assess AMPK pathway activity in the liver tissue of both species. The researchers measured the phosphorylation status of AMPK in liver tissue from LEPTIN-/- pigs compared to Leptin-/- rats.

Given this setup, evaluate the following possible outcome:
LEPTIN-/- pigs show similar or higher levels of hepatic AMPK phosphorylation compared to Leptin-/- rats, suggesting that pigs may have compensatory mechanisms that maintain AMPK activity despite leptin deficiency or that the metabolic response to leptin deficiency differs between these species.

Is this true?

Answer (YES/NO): NO